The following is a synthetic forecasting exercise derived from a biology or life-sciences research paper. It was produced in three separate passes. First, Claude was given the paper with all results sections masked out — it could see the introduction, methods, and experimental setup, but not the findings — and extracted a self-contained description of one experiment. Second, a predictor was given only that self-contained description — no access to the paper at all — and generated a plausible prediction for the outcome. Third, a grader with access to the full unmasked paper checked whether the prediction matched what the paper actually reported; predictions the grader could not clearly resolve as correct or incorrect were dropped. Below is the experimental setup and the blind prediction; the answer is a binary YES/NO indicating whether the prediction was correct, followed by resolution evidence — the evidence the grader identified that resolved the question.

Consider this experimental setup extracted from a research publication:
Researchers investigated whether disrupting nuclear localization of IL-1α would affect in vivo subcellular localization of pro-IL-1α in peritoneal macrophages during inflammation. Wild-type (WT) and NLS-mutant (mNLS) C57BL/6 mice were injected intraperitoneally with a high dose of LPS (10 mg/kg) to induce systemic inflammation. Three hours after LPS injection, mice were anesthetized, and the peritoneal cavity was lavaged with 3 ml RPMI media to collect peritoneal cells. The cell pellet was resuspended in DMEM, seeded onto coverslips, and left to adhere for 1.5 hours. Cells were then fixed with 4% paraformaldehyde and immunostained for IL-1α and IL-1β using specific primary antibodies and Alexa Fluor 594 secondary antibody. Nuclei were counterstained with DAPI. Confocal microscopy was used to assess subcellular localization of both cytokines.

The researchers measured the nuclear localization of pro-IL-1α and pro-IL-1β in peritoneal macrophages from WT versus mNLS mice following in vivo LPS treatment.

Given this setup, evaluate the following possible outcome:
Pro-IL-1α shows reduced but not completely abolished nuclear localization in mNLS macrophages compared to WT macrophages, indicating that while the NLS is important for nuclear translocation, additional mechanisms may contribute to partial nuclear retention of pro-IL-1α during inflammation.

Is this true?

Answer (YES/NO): NO